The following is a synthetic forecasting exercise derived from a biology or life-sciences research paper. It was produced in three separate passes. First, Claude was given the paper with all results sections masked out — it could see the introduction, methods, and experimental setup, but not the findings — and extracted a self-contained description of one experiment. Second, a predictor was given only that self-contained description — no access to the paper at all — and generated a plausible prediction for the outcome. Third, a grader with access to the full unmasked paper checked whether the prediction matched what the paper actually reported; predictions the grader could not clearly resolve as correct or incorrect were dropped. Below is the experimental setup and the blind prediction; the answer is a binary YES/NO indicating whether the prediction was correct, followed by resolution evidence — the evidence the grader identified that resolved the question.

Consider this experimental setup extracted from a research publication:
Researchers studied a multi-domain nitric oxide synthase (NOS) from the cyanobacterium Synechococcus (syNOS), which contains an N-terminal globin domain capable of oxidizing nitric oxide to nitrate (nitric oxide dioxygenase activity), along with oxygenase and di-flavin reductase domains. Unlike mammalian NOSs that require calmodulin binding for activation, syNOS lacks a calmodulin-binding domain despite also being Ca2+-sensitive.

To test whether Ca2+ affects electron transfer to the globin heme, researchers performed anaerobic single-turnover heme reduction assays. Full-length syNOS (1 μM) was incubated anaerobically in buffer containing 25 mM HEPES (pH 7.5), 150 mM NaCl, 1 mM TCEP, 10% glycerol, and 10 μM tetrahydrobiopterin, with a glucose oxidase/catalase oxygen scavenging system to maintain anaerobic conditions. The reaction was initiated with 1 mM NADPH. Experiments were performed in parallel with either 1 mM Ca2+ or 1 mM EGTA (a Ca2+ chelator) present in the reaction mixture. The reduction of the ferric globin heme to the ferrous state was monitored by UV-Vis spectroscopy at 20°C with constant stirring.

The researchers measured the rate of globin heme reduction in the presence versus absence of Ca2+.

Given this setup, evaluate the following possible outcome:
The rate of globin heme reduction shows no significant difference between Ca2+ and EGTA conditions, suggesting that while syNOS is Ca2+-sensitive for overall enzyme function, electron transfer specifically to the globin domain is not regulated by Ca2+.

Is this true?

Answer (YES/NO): YES